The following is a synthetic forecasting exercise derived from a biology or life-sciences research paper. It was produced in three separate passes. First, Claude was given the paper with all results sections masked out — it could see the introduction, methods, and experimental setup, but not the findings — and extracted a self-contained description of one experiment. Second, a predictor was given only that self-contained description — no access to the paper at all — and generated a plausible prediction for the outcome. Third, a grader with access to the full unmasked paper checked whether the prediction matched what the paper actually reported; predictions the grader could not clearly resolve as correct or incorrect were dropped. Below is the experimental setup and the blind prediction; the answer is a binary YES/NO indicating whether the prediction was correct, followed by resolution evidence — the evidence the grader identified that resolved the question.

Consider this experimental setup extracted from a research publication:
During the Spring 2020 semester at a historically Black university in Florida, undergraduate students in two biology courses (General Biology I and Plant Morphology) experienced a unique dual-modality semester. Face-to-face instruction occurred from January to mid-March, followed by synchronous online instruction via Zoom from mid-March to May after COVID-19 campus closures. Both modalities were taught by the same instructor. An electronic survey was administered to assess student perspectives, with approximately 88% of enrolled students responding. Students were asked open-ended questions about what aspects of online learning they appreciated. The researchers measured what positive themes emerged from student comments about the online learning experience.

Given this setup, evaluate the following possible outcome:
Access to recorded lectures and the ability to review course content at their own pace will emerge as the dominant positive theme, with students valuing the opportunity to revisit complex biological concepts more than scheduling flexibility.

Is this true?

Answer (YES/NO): NO